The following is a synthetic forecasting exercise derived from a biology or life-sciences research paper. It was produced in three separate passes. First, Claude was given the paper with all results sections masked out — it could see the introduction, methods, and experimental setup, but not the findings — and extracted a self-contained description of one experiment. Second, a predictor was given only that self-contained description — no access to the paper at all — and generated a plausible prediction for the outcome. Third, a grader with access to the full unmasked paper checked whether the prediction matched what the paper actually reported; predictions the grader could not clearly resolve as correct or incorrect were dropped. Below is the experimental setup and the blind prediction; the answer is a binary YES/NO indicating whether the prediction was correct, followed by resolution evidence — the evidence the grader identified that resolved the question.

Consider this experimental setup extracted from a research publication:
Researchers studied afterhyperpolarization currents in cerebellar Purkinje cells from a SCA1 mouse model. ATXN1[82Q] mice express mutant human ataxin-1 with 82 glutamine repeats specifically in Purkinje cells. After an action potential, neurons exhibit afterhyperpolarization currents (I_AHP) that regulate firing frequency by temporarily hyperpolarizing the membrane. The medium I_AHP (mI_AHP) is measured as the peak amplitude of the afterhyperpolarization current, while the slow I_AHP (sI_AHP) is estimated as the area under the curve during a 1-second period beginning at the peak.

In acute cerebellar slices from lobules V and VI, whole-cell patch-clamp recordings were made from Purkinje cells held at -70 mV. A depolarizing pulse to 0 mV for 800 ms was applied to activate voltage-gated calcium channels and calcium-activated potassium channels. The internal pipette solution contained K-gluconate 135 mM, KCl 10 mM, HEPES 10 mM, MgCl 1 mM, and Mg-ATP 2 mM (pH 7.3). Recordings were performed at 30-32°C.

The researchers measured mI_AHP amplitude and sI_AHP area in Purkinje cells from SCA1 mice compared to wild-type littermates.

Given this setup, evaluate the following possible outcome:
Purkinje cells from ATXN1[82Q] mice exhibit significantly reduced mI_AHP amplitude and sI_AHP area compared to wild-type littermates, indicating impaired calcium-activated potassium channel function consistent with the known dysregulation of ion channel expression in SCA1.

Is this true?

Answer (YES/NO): NO